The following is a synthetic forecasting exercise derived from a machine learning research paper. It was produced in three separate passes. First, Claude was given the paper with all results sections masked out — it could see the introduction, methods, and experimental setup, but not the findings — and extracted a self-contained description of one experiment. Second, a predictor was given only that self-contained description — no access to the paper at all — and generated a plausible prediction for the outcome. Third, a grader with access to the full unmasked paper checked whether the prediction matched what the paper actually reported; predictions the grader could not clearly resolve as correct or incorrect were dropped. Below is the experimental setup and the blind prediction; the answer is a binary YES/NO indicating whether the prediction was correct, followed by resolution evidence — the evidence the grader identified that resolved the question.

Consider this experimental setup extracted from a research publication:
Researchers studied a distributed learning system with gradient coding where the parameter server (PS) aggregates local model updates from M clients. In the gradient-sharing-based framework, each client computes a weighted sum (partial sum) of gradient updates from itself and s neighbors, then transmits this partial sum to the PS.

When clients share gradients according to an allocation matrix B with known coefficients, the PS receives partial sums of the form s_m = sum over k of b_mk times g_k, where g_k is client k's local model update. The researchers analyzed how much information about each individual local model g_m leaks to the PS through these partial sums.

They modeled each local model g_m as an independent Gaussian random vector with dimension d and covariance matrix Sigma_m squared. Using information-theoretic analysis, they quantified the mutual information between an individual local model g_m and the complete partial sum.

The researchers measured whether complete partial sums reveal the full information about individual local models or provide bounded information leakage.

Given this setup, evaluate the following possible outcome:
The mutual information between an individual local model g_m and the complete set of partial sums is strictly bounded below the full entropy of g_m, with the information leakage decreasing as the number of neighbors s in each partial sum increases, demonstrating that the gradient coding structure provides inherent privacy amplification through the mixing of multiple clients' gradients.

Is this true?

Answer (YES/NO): NO